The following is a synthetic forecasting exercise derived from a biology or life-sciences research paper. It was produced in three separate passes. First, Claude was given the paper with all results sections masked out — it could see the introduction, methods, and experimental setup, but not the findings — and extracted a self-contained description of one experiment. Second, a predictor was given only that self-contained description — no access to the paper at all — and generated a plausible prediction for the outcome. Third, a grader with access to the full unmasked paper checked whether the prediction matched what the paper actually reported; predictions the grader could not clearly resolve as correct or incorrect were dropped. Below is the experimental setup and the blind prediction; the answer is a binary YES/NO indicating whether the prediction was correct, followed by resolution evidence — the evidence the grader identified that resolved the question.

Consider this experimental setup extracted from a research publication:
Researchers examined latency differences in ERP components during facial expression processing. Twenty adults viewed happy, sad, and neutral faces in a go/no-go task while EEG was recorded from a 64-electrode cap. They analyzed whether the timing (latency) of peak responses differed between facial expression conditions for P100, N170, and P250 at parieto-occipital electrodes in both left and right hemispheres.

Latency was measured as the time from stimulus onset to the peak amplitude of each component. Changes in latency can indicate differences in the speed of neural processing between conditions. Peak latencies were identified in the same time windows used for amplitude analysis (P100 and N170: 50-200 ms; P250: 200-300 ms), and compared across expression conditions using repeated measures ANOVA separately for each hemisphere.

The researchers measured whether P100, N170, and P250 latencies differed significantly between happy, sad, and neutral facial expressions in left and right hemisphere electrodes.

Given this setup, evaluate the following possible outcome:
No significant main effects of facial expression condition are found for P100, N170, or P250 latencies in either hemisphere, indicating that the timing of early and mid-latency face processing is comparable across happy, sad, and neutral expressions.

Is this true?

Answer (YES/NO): NO